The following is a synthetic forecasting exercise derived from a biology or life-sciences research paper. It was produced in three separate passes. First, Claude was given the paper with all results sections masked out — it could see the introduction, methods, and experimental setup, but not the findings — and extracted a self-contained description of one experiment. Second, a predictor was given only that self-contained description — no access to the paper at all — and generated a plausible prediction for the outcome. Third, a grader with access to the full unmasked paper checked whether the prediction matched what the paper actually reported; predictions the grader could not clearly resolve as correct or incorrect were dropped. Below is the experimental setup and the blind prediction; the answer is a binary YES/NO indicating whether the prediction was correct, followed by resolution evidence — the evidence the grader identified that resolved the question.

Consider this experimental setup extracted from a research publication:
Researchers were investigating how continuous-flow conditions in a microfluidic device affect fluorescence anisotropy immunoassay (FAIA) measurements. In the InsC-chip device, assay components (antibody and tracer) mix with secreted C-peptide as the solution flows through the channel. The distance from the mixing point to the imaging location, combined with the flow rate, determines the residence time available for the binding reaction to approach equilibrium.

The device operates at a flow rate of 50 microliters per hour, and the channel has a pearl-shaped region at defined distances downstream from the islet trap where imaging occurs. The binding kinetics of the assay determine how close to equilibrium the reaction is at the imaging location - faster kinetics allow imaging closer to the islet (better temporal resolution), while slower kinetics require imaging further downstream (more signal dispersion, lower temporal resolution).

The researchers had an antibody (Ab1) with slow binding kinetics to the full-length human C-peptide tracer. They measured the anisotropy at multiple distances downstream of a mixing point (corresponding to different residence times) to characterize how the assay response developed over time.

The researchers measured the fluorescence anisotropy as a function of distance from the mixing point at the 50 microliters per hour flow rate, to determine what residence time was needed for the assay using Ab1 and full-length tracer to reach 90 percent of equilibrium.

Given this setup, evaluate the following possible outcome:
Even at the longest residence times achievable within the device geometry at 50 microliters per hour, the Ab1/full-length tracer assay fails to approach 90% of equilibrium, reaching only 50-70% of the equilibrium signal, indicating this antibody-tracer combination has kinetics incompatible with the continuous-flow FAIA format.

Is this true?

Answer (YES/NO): NO